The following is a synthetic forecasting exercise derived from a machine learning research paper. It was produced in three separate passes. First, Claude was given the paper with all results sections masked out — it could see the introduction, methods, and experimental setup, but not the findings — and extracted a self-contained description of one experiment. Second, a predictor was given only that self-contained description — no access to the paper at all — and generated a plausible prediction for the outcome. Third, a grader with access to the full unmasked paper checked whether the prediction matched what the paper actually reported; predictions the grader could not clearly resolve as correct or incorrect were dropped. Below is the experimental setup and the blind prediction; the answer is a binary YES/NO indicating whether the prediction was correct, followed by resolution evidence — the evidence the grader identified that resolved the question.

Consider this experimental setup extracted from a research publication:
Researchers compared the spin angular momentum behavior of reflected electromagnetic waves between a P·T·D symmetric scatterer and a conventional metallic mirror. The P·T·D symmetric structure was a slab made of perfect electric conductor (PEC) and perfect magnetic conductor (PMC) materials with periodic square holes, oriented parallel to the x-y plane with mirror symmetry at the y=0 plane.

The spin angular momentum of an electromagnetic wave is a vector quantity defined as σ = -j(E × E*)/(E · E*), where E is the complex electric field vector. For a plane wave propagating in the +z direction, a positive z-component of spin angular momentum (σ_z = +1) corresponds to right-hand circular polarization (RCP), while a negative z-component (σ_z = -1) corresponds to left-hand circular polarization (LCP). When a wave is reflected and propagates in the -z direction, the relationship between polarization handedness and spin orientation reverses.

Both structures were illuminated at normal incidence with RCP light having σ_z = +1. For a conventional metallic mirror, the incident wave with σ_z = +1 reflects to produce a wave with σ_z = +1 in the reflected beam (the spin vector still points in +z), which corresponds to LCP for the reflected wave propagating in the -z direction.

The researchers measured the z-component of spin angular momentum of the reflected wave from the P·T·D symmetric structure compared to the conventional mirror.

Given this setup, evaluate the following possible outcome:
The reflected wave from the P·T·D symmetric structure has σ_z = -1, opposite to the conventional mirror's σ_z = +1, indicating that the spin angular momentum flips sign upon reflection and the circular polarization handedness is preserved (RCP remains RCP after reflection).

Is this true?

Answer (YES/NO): YES